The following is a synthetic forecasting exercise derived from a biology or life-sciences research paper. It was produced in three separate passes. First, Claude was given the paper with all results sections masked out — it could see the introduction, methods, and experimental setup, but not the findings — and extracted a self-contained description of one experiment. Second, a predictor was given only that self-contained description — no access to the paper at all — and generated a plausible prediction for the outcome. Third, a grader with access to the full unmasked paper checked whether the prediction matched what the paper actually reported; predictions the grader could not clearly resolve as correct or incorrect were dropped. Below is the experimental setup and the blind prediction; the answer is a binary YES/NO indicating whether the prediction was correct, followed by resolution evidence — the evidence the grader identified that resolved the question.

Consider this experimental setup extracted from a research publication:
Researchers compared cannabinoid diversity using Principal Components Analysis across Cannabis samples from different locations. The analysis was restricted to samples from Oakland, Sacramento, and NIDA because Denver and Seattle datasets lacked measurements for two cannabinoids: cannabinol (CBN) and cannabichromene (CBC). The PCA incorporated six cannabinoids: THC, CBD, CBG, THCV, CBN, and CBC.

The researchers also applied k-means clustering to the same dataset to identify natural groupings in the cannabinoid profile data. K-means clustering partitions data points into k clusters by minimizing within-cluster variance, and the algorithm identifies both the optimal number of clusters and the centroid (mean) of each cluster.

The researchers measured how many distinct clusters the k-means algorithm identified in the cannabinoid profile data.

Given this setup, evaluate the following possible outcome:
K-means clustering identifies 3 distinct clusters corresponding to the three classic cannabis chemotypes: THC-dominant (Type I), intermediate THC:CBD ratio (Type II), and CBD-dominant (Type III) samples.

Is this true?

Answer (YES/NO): NO